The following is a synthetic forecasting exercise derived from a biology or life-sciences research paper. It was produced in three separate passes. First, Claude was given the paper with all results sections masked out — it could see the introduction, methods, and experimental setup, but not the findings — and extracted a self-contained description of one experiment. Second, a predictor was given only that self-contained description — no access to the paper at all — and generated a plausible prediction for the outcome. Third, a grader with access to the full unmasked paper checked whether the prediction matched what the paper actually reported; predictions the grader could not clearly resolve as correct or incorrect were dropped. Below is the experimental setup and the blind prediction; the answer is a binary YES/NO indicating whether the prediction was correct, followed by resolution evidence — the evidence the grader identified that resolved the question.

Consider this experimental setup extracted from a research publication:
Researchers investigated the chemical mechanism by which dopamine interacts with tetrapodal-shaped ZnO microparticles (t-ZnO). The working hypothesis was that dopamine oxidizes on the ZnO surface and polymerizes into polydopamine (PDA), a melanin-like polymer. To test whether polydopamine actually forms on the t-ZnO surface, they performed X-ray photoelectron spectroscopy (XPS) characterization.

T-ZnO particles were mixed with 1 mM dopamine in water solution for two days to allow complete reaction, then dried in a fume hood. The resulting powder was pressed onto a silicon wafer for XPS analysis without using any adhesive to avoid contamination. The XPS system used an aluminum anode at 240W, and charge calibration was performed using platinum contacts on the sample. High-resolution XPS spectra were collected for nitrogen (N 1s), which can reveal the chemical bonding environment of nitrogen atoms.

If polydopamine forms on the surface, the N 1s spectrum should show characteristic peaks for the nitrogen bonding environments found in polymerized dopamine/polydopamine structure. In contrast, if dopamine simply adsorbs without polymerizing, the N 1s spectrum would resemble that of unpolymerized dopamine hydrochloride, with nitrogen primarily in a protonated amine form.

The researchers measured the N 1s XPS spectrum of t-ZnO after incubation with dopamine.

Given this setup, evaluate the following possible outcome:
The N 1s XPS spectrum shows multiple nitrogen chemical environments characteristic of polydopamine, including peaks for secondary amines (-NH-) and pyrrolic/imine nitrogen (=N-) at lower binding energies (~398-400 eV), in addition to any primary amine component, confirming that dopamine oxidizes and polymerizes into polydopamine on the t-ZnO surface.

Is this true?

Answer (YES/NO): YES